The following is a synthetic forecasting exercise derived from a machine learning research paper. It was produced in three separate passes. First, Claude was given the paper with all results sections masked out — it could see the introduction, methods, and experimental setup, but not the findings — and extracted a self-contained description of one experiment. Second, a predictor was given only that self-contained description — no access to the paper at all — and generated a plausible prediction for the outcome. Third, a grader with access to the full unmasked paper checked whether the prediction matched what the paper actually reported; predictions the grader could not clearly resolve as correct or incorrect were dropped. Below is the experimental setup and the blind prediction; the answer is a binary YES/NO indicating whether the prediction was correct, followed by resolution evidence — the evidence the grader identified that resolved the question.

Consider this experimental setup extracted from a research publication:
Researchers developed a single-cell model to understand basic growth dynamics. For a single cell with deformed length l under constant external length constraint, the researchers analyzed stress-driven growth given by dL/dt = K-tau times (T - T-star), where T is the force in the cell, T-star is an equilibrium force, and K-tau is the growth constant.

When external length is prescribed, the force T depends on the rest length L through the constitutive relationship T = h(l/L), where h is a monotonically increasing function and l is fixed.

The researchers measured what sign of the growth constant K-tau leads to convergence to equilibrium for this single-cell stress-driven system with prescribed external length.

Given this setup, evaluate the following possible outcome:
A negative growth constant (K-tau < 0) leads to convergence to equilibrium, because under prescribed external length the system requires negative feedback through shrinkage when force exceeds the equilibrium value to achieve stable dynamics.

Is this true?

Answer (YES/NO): NO